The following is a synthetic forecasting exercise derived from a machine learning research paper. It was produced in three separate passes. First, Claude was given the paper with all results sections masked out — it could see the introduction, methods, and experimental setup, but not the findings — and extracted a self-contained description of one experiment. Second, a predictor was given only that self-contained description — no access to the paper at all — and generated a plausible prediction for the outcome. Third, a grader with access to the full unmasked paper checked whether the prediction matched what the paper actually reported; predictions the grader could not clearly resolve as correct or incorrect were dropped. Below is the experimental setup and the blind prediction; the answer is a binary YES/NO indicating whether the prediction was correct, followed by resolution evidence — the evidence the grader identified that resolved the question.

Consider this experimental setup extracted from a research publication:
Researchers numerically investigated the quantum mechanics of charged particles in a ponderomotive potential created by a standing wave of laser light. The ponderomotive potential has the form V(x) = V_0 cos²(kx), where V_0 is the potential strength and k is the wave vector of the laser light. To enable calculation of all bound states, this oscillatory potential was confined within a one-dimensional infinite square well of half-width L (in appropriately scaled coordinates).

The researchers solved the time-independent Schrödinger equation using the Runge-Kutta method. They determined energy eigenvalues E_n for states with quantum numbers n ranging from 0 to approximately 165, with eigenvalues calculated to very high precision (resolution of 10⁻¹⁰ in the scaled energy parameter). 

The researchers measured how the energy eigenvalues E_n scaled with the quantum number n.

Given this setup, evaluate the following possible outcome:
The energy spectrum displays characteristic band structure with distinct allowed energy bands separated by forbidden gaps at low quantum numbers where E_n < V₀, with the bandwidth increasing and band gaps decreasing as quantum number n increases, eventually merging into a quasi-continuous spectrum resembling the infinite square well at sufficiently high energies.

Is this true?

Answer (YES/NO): NO